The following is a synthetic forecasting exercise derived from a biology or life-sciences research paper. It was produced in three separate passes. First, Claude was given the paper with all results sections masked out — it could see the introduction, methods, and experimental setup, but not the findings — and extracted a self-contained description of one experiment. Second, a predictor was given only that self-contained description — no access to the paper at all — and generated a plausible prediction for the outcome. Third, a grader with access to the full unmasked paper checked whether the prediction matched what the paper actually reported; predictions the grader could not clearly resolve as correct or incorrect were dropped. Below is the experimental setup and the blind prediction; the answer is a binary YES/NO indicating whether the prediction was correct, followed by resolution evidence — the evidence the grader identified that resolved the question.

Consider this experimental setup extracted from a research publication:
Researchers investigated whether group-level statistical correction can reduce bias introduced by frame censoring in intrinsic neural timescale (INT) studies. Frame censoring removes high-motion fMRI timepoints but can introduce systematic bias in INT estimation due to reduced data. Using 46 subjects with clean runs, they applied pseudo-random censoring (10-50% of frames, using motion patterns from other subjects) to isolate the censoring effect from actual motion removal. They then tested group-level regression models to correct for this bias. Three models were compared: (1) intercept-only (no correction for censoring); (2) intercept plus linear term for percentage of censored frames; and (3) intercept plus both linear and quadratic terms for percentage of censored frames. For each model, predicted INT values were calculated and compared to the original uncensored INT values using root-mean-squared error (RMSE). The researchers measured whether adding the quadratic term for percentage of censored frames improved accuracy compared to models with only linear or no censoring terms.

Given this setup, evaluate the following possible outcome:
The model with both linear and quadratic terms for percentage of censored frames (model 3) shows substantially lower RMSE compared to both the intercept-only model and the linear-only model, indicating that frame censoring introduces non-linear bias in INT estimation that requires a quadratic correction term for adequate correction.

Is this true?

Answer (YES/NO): NO